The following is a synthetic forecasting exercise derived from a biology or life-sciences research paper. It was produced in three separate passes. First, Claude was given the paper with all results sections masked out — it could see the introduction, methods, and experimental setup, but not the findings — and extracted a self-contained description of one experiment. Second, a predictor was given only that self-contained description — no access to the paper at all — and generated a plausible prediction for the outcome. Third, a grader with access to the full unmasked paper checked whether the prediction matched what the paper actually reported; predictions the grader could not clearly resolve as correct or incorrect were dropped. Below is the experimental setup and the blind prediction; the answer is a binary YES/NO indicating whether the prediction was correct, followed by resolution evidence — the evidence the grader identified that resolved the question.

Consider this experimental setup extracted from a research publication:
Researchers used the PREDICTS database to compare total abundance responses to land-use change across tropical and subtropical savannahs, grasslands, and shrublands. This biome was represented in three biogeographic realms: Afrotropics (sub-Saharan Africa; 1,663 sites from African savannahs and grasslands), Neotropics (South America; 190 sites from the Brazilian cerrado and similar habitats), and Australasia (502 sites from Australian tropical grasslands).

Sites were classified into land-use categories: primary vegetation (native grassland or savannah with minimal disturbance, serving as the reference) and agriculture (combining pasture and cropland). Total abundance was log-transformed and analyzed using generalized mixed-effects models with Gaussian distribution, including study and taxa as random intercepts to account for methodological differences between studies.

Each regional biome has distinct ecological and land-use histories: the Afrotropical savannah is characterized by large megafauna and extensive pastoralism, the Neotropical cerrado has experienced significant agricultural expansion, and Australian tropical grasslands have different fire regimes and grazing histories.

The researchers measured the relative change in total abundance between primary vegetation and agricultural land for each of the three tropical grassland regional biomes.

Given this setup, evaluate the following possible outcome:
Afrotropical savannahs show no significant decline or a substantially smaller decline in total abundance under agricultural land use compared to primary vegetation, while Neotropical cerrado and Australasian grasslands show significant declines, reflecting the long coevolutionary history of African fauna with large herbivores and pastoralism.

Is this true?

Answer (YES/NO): NO